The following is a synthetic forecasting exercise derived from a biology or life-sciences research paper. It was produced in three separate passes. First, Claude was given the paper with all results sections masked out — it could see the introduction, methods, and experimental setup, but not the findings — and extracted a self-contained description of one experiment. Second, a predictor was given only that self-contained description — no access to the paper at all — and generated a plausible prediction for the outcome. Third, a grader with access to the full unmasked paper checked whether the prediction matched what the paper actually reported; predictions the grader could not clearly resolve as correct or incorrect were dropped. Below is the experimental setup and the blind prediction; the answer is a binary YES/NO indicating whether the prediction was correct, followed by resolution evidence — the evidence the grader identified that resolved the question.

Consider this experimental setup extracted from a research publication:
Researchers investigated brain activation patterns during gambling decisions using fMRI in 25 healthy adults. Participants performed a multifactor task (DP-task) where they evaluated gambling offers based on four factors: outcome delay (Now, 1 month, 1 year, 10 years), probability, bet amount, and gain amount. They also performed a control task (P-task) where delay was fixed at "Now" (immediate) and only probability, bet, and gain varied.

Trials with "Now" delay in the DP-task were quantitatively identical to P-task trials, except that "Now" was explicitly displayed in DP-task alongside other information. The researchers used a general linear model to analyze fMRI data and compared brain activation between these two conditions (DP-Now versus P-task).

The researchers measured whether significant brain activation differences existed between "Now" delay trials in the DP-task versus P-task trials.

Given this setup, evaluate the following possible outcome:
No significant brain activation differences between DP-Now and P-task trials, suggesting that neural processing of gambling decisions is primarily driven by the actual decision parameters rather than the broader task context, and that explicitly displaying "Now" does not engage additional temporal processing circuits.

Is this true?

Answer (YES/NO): YES